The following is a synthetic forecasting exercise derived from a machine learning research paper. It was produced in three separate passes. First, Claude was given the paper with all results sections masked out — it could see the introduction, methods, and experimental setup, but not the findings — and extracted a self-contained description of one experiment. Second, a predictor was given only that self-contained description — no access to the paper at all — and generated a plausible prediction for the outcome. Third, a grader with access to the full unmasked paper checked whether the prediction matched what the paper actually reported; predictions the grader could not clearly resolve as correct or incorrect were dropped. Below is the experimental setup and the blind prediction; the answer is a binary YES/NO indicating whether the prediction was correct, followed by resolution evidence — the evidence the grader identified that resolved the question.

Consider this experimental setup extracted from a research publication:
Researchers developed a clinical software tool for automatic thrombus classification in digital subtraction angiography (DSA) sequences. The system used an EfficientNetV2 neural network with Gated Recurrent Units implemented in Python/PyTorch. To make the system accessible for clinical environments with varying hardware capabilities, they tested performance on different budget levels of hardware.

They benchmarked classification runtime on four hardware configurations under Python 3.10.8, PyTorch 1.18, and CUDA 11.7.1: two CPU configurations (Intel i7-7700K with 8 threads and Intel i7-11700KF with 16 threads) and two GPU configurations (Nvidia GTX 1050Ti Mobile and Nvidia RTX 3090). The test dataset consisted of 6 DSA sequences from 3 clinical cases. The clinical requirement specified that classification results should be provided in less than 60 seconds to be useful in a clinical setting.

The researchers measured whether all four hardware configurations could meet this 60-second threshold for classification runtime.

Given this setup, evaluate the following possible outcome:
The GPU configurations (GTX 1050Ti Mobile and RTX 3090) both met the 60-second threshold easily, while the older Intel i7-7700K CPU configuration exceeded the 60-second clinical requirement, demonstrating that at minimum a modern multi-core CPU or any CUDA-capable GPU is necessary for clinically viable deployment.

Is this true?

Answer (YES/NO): NO